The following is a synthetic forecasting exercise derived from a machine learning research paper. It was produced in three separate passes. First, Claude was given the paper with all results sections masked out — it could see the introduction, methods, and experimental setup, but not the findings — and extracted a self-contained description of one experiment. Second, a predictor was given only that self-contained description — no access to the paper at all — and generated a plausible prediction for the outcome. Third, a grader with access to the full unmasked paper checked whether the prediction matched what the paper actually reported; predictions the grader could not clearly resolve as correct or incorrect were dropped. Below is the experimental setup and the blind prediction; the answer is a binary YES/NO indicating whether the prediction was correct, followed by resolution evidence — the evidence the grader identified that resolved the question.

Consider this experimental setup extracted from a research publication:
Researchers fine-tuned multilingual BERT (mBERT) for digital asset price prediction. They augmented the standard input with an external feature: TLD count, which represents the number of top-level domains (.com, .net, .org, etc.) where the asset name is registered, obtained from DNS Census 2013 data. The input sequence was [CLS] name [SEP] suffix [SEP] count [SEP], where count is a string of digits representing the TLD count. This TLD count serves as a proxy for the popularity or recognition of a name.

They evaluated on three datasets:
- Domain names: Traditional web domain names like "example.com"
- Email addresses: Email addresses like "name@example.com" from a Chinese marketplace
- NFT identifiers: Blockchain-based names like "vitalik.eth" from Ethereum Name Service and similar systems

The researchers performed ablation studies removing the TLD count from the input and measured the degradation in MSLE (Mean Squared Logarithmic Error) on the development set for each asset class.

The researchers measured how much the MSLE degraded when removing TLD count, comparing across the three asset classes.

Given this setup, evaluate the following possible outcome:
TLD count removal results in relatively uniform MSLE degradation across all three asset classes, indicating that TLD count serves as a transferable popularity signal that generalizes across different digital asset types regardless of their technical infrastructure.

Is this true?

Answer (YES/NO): NO